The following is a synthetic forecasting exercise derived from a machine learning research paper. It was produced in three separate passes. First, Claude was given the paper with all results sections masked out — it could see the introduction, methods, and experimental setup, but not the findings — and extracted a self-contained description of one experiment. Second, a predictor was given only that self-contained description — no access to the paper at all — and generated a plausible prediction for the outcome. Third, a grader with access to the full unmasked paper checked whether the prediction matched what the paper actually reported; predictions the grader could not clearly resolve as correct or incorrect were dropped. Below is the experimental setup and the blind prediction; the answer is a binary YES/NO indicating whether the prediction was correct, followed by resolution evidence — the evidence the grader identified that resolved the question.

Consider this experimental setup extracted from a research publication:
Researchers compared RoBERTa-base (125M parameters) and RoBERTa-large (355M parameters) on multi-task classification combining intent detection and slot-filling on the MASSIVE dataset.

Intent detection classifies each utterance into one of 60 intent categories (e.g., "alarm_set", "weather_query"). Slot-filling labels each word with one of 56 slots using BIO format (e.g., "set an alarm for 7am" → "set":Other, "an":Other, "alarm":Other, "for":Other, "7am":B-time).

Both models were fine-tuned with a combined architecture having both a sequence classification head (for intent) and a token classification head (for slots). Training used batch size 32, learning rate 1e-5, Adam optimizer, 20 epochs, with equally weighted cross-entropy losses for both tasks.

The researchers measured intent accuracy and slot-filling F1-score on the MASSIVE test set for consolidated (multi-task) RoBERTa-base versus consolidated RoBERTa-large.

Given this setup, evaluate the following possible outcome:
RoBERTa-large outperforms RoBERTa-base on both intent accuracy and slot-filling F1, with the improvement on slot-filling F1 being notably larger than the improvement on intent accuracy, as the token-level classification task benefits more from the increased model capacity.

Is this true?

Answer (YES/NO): NO